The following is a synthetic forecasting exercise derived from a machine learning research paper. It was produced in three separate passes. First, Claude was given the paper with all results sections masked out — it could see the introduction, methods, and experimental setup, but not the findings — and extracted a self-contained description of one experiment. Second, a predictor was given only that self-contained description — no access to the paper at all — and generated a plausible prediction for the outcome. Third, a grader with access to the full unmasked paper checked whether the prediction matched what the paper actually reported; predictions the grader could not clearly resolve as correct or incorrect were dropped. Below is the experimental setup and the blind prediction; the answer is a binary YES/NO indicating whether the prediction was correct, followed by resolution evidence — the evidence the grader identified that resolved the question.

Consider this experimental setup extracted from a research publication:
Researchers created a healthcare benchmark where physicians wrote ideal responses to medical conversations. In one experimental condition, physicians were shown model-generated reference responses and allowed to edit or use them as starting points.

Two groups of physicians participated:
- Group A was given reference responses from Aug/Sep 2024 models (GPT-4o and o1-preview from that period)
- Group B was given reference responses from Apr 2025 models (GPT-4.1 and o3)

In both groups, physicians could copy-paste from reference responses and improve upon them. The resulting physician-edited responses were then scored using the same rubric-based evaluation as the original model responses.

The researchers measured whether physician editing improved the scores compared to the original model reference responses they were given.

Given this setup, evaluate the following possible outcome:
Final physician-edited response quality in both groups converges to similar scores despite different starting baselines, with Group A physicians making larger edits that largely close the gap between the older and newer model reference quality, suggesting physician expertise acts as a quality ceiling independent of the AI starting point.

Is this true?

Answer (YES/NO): NO